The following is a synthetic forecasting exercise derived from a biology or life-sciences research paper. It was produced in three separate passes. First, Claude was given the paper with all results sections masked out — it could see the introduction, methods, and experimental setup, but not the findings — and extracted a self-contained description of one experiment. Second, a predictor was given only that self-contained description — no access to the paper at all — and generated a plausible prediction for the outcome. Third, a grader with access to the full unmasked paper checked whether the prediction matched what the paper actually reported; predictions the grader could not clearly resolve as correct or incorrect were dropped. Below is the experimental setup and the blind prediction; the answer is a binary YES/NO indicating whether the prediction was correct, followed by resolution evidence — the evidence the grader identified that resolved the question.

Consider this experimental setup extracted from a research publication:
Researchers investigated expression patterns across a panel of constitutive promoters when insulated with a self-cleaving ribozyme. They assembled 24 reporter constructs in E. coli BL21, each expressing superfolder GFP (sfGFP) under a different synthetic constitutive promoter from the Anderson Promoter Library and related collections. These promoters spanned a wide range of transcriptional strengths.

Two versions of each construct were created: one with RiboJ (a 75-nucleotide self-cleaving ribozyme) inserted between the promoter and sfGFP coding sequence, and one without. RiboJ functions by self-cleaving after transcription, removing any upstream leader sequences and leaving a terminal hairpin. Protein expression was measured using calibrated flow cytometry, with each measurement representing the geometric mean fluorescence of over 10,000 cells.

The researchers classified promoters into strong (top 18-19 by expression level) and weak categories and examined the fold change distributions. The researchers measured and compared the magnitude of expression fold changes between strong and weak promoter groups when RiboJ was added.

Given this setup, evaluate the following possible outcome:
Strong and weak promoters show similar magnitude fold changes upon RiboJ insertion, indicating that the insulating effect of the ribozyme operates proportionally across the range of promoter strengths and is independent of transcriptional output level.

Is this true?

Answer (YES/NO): NO